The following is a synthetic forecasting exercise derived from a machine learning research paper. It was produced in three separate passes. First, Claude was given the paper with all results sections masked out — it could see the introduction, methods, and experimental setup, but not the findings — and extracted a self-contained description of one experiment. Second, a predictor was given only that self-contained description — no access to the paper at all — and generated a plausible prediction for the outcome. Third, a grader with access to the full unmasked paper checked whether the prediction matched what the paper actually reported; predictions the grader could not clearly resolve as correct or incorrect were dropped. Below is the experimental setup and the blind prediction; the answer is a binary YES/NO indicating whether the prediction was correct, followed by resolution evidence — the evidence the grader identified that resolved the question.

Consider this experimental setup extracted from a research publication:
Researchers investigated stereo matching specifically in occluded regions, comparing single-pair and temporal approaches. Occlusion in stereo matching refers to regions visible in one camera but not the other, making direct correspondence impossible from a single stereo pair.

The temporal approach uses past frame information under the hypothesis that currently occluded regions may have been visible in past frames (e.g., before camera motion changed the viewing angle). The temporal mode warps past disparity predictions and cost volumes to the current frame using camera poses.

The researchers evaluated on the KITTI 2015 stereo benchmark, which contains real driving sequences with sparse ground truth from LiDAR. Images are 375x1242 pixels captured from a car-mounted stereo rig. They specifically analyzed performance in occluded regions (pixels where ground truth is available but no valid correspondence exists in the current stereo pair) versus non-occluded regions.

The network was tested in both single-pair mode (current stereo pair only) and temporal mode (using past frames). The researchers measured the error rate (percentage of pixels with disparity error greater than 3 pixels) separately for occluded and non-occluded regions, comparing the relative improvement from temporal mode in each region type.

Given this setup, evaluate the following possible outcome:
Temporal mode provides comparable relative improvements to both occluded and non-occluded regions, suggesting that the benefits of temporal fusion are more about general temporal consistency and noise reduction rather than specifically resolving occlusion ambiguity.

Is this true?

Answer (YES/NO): NO